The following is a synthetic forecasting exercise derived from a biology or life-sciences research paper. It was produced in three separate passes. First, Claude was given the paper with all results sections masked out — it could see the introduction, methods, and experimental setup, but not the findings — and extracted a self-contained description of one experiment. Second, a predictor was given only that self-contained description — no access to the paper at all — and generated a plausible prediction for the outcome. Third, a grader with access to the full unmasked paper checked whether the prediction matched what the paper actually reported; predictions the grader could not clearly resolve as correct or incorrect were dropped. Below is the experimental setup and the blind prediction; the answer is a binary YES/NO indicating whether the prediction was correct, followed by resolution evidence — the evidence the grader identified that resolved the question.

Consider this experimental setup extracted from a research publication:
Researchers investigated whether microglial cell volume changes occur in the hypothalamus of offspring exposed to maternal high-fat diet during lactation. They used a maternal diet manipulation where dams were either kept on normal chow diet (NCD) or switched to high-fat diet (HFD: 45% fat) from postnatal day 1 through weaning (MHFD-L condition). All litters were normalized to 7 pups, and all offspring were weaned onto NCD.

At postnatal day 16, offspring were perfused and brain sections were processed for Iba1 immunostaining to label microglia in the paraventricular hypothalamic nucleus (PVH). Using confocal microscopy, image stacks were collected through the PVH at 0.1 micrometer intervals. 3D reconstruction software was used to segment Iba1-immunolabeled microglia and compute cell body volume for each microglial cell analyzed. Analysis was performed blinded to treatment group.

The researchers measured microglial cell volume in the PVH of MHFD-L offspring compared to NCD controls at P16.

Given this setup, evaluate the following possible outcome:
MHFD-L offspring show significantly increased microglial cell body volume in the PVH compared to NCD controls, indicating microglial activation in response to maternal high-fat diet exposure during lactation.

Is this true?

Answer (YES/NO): NO